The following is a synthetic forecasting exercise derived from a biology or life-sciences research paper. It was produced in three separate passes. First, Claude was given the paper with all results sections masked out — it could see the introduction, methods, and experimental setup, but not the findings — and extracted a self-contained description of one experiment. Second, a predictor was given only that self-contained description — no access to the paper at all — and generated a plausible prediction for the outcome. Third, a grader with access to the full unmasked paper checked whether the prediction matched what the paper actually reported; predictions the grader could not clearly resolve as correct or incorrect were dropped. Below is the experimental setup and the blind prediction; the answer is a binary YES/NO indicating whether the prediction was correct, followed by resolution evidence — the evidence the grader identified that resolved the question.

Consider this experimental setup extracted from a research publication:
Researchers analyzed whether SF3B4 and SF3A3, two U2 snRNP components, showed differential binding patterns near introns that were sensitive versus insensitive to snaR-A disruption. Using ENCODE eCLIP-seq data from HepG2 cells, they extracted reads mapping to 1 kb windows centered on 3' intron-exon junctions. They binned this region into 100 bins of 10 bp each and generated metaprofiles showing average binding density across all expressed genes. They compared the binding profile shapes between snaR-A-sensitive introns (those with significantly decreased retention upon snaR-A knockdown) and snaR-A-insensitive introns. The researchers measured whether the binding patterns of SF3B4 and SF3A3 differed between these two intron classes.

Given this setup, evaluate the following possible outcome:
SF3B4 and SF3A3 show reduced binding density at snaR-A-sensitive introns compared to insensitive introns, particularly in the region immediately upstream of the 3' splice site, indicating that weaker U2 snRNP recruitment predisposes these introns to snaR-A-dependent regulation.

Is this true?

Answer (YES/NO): NO